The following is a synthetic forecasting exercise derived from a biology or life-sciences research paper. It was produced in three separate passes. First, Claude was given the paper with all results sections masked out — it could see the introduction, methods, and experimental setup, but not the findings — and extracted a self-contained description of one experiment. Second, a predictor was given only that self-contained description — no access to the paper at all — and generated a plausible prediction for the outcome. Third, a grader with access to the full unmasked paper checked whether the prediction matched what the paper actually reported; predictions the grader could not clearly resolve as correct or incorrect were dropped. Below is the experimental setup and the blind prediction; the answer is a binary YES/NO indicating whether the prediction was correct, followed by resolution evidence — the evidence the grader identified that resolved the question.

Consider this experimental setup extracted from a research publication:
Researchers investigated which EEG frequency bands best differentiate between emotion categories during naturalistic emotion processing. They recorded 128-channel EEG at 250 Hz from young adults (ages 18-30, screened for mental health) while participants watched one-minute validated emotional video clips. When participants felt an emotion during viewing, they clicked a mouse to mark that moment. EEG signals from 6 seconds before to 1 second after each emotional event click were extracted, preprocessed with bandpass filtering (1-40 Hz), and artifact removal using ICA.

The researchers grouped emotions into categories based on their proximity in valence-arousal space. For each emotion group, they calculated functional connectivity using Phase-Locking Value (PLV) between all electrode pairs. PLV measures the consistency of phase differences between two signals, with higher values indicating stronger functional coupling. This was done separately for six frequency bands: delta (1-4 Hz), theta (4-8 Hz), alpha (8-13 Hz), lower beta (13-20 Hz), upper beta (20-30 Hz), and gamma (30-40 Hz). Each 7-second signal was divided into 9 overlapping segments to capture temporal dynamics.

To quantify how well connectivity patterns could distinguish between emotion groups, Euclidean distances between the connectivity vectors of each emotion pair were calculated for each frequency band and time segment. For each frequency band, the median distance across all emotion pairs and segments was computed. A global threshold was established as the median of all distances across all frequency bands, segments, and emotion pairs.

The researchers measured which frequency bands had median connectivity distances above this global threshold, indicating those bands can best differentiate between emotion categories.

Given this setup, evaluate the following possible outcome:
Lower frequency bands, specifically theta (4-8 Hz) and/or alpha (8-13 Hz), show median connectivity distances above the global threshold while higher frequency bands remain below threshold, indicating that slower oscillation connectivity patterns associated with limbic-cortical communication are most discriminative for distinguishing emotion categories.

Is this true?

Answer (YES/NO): NO